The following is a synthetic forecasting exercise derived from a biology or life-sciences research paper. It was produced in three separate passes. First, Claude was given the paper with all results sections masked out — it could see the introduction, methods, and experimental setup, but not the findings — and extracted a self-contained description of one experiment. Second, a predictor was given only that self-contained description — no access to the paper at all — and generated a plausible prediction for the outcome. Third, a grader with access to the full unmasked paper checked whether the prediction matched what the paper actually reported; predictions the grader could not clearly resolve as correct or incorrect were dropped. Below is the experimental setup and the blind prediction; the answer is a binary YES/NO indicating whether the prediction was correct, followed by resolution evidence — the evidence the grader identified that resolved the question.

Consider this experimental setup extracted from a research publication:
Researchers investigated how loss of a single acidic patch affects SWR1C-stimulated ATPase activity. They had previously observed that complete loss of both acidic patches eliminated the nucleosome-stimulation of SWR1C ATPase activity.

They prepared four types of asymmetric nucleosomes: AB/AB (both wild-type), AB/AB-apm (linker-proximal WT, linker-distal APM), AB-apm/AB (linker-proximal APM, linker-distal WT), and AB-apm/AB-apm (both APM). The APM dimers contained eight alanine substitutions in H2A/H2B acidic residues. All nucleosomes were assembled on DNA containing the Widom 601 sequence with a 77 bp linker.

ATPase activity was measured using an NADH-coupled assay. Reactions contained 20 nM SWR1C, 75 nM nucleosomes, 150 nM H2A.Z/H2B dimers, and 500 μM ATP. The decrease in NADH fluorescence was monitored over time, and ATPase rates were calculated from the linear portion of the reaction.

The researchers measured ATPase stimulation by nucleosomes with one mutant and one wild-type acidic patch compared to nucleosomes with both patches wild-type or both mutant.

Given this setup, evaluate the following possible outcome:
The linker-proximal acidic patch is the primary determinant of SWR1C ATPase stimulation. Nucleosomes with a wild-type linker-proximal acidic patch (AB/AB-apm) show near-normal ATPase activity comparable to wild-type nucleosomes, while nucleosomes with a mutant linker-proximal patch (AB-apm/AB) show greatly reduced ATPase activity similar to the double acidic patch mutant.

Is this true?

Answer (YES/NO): NO